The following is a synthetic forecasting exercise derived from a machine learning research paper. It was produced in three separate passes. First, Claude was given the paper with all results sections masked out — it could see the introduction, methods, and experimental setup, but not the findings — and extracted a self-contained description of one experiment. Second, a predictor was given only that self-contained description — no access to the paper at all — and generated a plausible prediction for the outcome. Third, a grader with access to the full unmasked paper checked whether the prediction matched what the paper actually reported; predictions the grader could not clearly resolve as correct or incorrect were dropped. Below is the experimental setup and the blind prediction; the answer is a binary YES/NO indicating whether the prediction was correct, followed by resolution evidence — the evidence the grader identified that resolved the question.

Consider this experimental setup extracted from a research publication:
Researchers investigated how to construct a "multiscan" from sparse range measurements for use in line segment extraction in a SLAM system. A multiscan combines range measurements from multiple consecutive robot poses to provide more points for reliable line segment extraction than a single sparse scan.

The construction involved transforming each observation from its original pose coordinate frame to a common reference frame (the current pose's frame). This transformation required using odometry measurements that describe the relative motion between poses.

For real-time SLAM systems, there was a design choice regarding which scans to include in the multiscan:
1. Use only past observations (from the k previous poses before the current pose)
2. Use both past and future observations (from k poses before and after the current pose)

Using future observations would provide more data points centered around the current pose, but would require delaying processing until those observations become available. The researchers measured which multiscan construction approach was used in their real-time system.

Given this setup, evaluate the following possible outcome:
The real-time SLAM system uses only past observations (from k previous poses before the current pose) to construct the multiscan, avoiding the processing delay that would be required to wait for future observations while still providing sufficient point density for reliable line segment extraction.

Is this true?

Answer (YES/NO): YES